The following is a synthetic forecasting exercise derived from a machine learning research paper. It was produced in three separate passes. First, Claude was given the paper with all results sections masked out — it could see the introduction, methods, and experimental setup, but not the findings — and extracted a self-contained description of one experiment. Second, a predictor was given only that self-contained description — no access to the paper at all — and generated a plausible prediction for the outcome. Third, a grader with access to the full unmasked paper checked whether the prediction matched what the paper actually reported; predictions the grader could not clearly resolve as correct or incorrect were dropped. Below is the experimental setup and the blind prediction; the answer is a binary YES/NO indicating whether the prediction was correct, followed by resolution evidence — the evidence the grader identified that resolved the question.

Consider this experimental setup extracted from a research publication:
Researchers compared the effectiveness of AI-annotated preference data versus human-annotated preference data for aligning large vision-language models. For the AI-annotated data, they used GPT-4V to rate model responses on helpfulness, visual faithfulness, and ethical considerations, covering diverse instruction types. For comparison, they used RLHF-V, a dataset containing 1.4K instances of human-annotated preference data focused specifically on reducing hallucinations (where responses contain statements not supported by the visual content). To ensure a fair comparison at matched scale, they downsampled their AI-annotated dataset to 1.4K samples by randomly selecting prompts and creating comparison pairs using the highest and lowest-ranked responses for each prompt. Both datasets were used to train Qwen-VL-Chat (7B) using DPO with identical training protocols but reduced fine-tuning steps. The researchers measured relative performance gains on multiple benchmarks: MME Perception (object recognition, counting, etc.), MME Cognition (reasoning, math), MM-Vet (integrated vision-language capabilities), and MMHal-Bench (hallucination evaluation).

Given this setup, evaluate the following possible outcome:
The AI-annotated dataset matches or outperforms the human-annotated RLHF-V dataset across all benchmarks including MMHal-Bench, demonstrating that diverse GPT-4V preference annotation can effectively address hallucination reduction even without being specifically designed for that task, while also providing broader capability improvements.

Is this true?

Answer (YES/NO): NO